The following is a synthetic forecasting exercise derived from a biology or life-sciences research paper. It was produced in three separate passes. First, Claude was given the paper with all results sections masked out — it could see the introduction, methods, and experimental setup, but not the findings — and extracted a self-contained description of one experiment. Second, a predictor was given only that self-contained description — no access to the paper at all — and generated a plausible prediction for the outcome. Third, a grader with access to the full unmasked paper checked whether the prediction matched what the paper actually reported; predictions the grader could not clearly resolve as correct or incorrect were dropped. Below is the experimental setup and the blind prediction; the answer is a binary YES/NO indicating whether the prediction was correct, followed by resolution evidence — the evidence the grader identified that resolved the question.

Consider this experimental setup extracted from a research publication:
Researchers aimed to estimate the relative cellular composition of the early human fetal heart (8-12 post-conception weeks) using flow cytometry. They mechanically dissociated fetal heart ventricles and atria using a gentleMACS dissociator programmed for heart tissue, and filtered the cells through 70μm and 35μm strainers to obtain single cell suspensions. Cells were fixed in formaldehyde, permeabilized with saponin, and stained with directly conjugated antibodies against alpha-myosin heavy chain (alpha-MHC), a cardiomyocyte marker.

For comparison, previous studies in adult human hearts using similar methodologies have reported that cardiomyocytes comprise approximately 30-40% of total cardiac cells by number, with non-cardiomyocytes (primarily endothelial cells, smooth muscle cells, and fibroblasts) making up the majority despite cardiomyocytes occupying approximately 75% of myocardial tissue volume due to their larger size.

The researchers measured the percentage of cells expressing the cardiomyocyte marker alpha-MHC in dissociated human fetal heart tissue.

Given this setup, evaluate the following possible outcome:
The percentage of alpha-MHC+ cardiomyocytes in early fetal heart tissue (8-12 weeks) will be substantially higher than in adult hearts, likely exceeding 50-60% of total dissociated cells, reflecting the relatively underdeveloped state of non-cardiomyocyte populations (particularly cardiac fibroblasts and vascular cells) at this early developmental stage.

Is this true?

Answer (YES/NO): YES